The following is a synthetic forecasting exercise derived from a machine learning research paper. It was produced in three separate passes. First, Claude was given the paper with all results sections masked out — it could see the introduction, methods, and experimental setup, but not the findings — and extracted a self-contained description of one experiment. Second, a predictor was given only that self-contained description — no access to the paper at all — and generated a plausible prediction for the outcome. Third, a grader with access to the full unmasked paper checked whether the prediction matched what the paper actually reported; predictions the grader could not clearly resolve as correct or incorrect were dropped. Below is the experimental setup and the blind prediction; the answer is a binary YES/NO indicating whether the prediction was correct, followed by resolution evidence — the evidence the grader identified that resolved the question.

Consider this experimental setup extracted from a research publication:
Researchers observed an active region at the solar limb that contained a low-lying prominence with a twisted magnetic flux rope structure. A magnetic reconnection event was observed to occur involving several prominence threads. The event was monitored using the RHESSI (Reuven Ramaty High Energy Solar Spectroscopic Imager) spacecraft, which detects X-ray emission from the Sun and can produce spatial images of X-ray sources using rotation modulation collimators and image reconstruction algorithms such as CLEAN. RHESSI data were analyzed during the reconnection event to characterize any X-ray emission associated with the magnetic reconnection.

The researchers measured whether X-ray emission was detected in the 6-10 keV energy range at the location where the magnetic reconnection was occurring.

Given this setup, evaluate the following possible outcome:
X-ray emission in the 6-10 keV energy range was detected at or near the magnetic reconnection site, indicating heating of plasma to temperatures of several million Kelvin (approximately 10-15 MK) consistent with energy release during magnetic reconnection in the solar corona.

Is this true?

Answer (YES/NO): YES